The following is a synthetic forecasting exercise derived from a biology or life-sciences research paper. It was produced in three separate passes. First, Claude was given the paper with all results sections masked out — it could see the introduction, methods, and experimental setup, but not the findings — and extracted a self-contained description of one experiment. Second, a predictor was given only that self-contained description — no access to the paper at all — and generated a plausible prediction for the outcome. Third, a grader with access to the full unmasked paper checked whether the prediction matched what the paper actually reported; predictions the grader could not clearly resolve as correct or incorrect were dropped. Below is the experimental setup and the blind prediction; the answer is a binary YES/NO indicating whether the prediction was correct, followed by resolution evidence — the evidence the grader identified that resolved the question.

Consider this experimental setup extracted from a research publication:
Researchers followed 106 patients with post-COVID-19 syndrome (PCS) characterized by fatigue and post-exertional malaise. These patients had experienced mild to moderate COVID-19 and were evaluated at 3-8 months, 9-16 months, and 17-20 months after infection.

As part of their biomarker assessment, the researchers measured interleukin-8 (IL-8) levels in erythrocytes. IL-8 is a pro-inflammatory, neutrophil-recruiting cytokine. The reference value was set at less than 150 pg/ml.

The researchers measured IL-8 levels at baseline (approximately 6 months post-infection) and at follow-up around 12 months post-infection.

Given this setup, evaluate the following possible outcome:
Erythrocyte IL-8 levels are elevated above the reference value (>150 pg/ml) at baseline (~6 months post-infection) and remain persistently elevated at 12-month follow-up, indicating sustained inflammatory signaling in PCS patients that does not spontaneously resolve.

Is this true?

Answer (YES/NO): NO